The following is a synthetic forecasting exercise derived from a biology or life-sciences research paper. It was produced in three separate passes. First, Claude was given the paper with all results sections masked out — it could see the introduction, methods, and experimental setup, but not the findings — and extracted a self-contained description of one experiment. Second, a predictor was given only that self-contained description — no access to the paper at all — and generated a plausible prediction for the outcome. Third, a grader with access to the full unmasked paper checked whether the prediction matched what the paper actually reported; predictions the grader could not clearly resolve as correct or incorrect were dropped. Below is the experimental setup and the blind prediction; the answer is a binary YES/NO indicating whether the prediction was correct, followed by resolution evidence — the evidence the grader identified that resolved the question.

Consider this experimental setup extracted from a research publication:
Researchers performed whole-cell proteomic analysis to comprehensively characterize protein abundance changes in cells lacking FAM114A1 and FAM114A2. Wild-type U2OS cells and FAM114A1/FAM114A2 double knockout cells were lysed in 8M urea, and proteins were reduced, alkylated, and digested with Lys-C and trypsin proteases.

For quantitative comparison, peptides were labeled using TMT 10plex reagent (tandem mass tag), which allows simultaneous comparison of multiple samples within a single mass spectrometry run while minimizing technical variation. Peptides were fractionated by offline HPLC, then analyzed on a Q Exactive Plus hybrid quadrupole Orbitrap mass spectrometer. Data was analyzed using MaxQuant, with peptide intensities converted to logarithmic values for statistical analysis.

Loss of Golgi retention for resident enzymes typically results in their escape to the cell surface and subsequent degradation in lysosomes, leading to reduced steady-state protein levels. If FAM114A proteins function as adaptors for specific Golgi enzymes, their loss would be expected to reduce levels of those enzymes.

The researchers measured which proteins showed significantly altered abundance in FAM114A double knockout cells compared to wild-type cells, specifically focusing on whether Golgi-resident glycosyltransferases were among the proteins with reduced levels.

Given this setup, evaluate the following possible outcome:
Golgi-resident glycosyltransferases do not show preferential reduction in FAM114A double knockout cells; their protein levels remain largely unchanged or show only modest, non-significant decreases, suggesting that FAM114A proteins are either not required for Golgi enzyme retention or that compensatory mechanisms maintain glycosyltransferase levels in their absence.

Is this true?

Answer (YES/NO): YES